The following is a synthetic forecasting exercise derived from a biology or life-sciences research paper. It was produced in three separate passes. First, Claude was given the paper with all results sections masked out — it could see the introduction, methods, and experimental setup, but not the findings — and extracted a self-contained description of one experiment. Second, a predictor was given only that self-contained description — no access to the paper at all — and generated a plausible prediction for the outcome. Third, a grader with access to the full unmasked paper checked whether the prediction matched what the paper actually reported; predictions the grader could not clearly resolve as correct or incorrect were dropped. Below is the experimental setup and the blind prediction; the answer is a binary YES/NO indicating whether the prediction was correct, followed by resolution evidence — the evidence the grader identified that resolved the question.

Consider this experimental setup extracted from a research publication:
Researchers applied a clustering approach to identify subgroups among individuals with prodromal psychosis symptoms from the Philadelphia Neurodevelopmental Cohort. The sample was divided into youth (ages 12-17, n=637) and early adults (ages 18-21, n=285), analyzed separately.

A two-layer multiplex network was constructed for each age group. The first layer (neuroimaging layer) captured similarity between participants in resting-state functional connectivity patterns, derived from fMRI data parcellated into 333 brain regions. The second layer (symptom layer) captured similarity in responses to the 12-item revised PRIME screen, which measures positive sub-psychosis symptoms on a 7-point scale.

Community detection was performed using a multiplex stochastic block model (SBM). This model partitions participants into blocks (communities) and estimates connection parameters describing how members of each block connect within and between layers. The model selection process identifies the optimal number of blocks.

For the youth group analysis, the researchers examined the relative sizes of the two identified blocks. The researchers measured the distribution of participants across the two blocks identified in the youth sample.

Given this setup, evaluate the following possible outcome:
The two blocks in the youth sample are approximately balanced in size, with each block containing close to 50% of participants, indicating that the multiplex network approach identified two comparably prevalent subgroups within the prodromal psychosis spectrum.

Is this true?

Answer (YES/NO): NO